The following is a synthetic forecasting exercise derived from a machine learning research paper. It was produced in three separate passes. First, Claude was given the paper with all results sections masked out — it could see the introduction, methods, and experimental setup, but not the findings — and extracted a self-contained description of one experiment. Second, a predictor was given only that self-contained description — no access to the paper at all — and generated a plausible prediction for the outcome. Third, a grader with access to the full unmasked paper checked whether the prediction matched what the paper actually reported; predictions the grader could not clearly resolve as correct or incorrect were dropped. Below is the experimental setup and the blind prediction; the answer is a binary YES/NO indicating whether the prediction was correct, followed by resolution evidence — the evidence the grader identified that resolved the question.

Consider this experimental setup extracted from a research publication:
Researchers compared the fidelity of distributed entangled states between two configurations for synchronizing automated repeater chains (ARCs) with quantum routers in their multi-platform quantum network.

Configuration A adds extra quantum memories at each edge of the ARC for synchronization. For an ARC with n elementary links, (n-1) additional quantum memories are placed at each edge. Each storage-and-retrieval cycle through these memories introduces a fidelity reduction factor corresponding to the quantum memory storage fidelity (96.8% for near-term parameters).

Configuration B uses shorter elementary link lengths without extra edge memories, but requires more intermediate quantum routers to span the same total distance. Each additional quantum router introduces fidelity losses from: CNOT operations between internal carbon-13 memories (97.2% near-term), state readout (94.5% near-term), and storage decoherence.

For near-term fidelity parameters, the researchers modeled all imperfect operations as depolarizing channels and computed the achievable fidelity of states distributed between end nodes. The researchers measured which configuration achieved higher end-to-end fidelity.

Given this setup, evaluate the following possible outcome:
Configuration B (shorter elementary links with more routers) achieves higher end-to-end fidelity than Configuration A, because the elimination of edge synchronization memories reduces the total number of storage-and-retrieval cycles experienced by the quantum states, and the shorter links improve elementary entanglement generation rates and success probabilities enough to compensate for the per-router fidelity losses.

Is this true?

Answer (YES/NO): NO